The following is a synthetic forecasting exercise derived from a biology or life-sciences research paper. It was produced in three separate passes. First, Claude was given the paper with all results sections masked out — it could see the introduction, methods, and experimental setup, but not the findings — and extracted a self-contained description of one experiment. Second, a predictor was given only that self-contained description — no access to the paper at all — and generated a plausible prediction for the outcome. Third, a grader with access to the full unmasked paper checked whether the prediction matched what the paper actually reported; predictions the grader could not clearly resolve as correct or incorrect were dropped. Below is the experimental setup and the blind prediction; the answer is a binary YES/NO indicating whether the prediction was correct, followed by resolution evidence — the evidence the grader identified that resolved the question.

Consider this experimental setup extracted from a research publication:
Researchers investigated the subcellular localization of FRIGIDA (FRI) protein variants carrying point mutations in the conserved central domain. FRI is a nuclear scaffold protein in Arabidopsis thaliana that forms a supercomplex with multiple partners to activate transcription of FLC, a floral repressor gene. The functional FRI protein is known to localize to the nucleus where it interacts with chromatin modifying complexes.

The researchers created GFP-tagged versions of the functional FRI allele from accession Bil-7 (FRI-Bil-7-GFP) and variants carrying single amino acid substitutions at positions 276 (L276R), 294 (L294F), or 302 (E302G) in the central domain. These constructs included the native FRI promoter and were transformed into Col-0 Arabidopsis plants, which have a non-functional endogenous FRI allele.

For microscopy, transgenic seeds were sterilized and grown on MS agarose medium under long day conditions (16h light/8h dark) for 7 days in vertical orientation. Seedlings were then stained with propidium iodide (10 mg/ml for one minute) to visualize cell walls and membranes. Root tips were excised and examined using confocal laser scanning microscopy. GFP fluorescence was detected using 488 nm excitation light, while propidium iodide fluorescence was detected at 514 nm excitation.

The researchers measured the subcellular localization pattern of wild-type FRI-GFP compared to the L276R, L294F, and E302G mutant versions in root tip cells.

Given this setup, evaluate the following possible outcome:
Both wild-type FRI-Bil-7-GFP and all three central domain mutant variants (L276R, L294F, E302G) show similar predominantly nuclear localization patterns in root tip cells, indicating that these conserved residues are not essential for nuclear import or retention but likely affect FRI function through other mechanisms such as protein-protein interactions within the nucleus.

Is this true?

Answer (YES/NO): NO